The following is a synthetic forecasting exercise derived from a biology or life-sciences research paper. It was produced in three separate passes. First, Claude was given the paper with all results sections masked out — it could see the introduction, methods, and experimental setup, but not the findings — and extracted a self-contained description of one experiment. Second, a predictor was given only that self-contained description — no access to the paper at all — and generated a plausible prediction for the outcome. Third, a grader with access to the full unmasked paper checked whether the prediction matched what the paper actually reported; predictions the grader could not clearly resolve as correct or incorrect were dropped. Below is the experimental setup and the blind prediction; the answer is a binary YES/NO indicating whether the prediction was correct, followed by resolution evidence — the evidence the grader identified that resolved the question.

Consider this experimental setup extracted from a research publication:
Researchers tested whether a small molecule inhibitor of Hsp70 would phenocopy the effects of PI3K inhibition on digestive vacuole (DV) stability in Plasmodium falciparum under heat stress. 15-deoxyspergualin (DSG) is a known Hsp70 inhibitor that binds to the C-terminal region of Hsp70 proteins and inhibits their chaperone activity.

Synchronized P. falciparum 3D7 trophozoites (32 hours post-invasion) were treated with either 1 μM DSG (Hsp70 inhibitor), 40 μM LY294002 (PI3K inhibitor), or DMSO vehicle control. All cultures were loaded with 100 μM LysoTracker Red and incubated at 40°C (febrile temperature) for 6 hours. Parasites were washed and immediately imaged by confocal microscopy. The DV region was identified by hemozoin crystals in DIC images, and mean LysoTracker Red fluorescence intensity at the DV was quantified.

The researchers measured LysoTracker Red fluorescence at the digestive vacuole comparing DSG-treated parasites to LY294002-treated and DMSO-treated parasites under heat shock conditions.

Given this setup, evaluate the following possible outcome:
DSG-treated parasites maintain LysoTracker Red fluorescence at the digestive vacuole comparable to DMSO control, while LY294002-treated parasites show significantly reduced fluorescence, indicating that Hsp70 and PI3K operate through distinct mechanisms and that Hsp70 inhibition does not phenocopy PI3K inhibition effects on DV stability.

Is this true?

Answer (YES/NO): NO